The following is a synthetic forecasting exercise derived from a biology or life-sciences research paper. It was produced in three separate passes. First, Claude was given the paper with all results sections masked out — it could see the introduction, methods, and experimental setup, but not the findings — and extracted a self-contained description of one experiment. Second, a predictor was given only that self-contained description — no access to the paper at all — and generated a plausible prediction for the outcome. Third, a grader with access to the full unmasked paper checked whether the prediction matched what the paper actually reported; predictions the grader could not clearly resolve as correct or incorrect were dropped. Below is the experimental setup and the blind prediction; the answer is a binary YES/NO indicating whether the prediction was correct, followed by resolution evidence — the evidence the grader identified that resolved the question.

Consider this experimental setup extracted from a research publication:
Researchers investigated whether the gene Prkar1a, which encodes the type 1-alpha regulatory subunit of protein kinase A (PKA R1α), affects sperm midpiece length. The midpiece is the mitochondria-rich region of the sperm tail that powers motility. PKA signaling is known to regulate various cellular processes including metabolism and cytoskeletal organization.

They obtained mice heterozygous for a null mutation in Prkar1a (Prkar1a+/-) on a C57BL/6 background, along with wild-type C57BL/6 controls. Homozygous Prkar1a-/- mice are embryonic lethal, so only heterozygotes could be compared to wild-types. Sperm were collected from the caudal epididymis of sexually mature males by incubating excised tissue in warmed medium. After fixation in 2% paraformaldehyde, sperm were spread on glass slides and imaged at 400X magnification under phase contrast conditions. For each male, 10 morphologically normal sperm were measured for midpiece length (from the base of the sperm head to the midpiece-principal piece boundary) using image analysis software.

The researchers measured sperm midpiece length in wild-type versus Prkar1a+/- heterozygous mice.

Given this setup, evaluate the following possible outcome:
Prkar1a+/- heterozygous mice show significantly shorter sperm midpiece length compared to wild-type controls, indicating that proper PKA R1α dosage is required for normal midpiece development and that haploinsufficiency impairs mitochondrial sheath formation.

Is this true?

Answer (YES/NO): YES